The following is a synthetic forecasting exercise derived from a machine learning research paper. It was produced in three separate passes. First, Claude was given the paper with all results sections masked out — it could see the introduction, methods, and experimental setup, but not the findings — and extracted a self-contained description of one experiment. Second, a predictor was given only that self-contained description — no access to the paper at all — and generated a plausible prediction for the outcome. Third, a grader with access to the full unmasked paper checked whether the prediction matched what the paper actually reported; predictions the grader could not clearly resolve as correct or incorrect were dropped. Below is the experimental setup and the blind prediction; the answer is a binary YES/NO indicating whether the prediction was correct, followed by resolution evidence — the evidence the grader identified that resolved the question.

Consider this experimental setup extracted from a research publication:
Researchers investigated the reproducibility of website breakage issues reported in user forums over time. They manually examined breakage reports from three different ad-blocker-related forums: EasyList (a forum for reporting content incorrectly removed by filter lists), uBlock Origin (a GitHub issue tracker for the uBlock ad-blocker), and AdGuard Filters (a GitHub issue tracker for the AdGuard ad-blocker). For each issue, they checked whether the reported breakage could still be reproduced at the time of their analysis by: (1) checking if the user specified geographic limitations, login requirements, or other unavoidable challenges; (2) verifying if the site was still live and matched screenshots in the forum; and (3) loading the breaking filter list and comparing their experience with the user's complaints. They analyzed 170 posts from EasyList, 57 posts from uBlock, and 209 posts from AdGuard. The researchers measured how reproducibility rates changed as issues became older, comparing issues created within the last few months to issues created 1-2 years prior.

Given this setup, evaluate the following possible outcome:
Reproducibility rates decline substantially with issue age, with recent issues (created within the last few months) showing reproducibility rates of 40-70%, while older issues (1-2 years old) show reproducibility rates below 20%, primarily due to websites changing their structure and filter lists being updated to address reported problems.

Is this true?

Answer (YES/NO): NO